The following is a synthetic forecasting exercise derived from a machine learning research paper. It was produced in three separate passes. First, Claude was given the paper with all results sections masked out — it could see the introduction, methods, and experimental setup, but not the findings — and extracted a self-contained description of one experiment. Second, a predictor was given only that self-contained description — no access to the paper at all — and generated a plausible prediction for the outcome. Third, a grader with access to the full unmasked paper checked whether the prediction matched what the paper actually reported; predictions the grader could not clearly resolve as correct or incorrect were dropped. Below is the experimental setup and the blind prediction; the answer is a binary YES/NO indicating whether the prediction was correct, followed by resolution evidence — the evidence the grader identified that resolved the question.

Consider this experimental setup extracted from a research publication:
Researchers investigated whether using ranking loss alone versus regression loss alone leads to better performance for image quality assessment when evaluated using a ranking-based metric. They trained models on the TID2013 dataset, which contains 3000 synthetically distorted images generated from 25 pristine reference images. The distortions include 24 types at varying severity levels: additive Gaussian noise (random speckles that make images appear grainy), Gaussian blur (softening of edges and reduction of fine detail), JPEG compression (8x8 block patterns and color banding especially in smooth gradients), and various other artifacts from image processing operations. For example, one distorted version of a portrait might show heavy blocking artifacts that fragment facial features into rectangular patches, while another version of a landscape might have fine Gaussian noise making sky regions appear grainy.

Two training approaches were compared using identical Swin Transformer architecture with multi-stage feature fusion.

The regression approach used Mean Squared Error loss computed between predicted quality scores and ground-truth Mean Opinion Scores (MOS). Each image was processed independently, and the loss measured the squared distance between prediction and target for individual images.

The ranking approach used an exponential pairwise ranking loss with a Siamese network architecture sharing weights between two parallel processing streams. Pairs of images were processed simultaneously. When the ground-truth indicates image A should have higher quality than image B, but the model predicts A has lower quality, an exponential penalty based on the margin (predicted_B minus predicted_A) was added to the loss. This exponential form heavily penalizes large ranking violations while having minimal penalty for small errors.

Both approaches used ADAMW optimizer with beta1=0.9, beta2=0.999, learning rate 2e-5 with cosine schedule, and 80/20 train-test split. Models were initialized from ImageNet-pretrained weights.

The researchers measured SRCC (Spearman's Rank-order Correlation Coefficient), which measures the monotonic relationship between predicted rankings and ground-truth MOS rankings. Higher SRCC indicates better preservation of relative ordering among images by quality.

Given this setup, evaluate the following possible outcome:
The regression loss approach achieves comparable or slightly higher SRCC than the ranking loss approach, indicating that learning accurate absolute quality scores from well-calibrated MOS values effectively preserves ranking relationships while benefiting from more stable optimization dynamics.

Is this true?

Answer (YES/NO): NO